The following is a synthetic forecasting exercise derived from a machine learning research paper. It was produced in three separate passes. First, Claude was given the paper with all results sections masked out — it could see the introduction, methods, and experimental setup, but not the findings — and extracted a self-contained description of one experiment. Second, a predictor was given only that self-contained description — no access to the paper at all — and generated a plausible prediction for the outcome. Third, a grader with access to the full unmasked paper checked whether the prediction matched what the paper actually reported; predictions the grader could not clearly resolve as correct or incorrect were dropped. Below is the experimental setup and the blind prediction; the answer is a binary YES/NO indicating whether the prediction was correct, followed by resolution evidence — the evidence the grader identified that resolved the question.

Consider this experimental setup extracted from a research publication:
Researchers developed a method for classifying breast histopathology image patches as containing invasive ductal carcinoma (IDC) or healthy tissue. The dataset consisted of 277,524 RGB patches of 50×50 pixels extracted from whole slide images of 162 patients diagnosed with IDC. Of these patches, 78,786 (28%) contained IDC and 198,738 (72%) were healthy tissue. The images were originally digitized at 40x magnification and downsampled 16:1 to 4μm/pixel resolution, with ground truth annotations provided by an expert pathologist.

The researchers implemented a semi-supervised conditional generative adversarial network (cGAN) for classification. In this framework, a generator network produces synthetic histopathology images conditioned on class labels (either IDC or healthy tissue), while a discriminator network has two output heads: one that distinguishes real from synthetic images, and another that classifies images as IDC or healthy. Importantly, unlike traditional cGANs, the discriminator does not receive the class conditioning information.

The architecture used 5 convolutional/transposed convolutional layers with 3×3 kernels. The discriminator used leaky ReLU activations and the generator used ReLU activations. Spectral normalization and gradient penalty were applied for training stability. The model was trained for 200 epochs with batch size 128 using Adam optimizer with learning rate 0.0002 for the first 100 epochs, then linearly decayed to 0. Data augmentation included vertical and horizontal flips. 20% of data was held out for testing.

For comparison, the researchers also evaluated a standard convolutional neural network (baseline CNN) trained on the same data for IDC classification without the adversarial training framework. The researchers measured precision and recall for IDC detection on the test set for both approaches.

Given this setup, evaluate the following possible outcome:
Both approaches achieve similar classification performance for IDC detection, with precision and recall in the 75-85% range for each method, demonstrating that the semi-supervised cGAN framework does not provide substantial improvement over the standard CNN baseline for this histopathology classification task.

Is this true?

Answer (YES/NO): NO